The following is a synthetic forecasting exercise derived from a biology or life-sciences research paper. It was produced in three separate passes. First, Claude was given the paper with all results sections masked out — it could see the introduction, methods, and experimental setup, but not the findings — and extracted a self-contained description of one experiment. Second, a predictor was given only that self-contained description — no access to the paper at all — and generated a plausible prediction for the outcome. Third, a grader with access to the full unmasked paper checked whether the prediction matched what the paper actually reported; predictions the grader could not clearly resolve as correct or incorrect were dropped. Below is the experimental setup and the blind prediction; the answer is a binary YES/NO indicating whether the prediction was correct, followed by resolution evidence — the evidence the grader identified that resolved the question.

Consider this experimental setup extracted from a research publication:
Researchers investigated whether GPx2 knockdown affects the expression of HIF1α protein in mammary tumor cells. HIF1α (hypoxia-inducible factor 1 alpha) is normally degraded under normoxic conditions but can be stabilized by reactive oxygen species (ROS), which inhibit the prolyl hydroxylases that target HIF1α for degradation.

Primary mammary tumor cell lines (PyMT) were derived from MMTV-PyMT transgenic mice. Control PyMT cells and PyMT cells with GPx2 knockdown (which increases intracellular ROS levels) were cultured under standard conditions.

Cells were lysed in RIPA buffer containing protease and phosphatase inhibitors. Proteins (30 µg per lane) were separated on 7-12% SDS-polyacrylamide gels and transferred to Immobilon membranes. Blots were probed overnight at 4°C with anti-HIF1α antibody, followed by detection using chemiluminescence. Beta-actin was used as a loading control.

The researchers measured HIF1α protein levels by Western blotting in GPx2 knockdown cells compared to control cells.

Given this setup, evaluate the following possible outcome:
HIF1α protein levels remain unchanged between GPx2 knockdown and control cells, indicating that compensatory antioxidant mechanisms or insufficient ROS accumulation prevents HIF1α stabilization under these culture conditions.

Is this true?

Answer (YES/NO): NO